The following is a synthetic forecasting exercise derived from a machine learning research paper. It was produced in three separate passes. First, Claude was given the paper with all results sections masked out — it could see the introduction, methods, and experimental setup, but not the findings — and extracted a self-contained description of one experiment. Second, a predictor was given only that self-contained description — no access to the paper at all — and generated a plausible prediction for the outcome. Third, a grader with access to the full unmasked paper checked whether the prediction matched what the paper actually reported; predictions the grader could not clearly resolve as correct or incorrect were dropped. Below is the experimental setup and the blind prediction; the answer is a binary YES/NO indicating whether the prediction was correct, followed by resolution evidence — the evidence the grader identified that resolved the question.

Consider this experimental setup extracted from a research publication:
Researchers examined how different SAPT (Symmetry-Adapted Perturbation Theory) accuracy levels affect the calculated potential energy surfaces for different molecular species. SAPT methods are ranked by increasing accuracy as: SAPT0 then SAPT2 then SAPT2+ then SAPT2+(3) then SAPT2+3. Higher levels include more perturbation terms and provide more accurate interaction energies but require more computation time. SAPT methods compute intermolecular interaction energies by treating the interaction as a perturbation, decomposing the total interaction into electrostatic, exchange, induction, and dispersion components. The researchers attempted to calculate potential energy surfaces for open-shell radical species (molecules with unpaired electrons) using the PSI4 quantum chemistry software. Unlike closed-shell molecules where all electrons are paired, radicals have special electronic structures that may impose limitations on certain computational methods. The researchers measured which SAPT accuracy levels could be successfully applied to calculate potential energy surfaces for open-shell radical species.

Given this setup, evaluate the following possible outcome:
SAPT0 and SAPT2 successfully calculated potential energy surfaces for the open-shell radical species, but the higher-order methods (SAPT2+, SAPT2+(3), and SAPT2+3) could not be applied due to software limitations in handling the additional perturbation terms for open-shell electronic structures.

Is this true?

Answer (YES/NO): NO